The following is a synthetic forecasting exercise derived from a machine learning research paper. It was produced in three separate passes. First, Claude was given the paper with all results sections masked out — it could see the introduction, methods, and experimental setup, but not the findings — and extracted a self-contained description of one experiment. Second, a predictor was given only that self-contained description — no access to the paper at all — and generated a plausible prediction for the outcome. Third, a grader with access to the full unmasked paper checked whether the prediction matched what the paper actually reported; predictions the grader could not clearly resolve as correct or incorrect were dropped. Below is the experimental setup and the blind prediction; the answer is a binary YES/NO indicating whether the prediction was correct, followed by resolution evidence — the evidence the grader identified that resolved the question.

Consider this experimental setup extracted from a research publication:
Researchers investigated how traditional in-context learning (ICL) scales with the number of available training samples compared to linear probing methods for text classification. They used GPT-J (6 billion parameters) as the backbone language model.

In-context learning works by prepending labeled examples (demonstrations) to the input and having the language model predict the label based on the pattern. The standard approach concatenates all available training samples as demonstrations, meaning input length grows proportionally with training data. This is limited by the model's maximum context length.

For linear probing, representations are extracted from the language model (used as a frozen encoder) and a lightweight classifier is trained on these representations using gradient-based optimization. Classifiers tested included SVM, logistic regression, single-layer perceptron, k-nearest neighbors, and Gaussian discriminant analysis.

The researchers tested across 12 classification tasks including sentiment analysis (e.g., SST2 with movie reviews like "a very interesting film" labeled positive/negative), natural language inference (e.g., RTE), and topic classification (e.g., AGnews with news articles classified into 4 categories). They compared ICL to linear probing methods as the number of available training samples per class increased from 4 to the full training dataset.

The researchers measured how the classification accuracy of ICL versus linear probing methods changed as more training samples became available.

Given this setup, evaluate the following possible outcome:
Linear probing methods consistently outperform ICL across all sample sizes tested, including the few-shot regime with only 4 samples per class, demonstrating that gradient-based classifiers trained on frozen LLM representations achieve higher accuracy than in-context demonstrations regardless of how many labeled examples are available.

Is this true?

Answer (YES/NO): NO